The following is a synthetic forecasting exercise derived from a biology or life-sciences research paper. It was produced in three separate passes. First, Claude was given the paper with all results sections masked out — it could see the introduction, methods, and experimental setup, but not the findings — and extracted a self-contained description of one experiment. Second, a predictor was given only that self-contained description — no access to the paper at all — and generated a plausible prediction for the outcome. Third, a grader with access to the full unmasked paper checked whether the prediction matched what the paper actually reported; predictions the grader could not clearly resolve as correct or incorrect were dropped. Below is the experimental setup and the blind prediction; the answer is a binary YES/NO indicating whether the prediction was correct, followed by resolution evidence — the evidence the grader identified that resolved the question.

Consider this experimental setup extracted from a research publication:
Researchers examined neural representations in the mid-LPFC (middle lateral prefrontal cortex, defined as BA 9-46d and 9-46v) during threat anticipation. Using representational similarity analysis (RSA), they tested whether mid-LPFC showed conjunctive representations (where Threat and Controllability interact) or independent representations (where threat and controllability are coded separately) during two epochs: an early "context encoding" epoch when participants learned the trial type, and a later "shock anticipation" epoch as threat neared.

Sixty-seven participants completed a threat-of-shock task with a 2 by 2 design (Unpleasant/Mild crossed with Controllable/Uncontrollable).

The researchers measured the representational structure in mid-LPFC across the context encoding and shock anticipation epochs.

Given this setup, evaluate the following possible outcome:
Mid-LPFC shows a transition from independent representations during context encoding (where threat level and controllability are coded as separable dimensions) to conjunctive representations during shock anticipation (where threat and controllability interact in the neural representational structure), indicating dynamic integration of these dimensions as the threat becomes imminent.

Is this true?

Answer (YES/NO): NO